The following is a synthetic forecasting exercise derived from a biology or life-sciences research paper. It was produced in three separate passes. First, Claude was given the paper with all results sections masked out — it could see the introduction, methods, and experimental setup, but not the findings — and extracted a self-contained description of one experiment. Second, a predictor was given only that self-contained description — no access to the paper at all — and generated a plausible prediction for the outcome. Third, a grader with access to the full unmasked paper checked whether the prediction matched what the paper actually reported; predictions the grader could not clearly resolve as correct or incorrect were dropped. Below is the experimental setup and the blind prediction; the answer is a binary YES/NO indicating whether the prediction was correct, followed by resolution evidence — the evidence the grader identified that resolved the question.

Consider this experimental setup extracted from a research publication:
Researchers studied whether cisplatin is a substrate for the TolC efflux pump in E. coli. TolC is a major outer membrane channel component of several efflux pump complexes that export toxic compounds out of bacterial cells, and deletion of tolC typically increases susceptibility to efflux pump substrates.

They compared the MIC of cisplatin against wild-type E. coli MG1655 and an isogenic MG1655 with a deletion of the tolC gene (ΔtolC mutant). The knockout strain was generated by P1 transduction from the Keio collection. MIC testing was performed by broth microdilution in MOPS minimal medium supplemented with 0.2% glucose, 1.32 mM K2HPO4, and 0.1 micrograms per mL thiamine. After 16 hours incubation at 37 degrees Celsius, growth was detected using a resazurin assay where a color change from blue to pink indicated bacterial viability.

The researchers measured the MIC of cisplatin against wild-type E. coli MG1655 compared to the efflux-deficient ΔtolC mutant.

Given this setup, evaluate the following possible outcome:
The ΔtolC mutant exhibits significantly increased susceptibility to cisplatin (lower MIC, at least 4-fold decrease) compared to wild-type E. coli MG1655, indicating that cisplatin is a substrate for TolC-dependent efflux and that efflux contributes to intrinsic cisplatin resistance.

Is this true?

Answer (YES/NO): NO